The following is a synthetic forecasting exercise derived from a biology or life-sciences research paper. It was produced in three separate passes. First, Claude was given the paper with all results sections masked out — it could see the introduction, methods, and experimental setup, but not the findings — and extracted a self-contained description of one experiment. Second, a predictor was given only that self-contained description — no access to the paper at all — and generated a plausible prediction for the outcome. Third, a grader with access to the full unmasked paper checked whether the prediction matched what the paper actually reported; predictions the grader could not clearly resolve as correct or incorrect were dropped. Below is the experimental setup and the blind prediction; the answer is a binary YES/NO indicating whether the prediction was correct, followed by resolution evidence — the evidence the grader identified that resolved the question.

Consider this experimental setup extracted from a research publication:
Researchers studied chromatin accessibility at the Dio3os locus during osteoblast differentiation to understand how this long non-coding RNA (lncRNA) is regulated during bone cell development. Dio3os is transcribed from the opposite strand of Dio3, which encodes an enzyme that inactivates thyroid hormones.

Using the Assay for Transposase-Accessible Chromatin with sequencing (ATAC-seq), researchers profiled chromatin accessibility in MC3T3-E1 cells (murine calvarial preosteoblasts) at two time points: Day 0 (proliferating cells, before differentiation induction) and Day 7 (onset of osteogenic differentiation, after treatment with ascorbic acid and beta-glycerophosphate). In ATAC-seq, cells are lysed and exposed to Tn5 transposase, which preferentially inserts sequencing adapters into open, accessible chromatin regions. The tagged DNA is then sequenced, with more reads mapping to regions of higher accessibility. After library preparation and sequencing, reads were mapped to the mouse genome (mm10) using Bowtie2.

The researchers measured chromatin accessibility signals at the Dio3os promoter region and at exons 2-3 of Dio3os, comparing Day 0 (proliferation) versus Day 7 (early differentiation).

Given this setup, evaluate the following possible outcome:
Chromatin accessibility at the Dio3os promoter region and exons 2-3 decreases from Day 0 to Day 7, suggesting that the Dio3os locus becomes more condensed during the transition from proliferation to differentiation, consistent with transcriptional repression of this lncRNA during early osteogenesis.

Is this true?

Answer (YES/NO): YES